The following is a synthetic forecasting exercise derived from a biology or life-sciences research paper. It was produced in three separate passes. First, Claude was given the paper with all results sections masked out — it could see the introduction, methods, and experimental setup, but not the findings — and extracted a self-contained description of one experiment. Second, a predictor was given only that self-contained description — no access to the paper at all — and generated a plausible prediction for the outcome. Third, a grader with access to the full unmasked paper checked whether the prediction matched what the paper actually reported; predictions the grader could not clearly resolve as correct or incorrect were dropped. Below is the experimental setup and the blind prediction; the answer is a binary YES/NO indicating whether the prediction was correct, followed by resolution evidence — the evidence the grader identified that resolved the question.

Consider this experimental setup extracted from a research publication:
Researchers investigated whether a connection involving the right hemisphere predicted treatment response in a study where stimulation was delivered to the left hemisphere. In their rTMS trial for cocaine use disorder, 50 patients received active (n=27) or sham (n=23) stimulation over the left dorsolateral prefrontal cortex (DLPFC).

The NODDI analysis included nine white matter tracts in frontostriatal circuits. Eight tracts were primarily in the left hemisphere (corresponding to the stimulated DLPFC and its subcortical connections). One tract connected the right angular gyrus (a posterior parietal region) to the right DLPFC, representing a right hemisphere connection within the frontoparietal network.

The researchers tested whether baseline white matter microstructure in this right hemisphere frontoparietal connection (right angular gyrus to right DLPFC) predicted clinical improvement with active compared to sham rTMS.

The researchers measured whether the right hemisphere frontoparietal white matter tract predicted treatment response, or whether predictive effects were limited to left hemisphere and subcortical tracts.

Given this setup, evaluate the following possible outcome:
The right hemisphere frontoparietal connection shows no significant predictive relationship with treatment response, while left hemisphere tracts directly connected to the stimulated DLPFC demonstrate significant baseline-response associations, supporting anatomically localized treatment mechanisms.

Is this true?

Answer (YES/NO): NO